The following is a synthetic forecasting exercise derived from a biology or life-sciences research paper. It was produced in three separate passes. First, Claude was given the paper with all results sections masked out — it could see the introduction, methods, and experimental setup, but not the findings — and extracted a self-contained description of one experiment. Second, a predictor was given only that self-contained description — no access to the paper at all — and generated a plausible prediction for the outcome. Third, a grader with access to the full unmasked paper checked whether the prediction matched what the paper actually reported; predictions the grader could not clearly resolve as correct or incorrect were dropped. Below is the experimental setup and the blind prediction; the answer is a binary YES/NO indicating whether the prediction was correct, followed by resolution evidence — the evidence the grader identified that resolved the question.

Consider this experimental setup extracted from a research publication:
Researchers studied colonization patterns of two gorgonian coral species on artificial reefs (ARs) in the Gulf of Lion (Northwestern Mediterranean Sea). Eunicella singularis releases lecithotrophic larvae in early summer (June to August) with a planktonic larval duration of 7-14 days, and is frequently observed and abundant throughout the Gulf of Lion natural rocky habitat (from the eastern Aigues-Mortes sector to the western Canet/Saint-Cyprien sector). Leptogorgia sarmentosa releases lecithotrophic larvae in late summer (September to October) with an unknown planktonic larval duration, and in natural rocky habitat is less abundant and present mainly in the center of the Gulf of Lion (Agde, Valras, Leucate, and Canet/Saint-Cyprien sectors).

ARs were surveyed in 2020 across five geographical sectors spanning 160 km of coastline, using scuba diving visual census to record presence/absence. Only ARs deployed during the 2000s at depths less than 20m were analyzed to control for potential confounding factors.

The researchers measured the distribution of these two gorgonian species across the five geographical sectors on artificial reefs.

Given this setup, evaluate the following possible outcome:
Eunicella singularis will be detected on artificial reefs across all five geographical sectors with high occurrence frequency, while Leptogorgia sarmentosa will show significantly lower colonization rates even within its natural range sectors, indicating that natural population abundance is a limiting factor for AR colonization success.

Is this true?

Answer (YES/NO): NO